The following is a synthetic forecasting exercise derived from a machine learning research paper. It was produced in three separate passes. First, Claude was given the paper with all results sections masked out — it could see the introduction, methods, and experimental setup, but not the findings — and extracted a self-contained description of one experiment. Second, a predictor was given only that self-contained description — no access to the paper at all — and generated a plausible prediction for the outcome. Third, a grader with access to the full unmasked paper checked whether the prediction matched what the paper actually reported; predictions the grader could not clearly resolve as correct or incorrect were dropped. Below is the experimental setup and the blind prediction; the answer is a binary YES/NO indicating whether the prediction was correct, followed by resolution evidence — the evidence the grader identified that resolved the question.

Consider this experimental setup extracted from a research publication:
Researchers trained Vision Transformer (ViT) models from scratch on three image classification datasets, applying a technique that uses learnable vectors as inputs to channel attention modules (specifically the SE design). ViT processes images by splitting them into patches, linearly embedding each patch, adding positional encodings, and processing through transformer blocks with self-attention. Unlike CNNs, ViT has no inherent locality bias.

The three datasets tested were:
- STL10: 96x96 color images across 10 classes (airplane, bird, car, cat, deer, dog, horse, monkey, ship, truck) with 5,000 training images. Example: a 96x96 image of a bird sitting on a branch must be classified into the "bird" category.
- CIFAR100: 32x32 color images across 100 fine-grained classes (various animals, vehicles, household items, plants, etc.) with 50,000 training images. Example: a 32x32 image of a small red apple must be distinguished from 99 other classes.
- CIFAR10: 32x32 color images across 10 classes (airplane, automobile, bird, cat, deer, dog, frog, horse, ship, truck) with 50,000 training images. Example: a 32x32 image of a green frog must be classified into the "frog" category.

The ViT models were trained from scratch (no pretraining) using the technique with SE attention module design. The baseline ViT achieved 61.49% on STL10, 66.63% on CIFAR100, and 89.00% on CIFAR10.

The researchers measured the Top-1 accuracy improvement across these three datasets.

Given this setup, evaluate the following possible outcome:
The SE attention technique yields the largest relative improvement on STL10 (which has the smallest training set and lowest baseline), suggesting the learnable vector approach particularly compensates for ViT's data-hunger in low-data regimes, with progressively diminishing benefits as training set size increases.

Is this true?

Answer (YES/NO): NO